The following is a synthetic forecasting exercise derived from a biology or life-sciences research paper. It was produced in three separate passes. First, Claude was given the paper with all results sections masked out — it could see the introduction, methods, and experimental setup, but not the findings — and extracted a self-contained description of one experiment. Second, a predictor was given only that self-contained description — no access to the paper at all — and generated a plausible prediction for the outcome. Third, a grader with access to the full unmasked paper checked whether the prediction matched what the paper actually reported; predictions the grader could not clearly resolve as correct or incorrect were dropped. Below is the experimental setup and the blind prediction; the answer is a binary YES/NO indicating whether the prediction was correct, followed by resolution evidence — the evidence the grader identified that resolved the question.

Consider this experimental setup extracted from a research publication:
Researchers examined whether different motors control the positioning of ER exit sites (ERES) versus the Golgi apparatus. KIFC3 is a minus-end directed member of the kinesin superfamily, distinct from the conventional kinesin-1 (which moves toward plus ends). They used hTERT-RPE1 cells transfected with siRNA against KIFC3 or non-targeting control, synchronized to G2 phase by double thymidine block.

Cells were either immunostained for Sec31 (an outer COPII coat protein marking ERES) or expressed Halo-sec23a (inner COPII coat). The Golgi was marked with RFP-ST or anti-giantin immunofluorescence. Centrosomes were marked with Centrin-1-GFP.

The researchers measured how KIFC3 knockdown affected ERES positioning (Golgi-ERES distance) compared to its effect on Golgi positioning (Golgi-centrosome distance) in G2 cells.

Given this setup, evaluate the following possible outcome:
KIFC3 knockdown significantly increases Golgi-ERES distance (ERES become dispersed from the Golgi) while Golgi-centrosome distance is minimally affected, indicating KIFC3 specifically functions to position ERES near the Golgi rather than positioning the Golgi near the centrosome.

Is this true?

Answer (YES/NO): NO